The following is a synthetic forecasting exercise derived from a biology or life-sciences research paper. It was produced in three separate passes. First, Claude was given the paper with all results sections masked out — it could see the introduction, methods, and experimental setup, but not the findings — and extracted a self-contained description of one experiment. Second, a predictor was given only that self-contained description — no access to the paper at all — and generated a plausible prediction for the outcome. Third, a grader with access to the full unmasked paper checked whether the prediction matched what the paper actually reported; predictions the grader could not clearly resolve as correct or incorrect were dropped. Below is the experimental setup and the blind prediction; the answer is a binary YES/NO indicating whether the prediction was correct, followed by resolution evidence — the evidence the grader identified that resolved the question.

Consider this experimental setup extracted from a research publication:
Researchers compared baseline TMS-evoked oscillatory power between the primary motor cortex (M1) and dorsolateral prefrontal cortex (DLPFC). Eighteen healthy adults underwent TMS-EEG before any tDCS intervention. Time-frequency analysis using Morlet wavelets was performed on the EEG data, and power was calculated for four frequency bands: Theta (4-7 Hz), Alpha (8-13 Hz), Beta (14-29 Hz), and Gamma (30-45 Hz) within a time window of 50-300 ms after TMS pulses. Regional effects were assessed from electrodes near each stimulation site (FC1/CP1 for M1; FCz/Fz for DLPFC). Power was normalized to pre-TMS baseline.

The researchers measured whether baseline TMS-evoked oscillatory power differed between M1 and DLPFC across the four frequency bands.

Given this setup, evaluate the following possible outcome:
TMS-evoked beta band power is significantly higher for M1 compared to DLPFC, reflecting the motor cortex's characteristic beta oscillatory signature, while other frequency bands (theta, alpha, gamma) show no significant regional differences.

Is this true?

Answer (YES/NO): NO